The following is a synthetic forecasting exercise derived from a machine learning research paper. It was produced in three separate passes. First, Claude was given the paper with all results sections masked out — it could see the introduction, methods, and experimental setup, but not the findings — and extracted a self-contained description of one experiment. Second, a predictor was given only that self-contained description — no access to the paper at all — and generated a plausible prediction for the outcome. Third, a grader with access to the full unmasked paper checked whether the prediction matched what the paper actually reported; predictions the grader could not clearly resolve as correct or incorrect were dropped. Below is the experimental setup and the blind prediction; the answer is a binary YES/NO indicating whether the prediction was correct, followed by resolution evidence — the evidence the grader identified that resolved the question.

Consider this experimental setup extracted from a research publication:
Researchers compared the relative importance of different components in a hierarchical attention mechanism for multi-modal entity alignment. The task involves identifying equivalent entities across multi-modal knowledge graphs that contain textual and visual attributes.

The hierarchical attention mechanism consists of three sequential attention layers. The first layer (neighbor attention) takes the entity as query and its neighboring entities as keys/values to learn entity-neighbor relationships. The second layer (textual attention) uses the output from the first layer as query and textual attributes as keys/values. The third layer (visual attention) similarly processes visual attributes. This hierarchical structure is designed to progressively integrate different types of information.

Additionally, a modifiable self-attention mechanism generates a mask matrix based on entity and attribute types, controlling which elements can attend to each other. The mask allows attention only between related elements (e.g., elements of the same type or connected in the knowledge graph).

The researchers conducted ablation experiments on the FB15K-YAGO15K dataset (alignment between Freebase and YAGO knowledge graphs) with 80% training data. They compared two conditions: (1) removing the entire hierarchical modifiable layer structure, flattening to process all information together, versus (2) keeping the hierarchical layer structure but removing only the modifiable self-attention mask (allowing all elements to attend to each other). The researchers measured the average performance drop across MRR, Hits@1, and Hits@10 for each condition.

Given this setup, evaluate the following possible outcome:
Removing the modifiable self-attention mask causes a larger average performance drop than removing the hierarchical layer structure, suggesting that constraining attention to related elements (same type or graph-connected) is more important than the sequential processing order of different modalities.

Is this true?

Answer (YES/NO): NO